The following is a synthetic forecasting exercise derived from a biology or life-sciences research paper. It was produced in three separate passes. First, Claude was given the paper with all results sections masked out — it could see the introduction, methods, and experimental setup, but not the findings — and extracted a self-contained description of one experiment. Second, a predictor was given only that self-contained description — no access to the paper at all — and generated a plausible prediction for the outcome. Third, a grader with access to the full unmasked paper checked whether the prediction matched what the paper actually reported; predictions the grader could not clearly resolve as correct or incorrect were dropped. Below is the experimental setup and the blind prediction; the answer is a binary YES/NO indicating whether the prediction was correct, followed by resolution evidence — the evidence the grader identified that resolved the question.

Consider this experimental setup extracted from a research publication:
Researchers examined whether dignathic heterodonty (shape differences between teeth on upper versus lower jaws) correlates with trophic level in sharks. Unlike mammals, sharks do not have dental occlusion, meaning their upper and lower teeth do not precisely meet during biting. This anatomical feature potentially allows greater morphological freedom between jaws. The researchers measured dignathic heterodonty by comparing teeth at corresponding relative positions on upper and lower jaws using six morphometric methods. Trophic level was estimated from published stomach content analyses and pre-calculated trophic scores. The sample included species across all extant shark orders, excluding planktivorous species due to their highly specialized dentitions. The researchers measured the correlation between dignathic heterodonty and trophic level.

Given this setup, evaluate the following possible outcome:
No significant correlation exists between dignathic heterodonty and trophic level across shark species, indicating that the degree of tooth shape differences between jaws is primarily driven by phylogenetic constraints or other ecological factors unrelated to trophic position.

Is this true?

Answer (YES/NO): YES